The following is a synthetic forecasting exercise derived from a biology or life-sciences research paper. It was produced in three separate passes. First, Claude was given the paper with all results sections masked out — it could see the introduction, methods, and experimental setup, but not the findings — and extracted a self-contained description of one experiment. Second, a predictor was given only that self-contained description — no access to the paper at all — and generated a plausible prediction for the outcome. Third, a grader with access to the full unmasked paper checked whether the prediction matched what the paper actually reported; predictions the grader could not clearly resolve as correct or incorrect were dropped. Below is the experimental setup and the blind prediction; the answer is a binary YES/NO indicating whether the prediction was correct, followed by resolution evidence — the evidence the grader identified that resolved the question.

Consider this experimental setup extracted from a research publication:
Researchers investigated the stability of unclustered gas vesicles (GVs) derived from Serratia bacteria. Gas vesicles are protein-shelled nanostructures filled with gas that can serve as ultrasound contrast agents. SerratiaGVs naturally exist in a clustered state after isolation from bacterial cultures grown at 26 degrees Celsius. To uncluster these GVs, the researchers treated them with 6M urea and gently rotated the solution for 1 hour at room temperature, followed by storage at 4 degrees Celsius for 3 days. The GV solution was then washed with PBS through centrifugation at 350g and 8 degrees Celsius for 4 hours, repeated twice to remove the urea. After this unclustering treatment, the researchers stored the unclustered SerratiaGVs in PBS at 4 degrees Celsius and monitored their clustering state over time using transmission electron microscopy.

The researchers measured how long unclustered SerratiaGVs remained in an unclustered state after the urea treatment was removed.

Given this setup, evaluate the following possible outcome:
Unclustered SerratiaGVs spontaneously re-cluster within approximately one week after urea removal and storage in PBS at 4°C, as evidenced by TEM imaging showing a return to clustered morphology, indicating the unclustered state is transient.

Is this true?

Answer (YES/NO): NO